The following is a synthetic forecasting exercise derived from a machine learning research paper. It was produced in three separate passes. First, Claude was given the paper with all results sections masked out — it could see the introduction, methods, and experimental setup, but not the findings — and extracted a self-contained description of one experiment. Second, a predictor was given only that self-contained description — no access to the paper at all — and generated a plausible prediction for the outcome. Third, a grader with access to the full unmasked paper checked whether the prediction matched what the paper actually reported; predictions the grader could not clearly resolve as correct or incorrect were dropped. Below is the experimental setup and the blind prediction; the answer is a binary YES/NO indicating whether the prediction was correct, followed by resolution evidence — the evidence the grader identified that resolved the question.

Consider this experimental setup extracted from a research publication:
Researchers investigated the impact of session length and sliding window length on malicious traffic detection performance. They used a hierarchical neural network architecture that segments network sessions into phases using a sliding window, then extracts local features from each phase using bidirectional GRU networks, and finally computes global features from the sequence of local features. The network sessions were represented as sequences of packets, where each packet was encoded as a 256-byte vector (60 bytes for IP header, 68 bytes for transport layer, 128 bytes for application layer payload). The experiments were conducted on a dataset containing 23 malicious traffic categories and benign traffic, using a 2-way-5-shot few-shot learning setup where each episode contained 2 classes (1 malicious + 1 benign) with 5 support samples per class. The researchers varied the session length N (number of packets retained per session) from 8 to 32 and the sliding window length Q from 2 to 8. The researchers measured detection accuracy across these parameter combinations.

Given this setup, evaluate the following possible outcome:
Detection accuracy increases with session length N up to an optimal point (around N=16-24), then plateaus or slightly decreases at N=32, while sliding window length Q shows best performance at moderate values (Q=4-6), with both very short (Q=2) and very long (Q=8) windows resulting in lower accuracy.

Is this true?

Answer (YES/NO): NO